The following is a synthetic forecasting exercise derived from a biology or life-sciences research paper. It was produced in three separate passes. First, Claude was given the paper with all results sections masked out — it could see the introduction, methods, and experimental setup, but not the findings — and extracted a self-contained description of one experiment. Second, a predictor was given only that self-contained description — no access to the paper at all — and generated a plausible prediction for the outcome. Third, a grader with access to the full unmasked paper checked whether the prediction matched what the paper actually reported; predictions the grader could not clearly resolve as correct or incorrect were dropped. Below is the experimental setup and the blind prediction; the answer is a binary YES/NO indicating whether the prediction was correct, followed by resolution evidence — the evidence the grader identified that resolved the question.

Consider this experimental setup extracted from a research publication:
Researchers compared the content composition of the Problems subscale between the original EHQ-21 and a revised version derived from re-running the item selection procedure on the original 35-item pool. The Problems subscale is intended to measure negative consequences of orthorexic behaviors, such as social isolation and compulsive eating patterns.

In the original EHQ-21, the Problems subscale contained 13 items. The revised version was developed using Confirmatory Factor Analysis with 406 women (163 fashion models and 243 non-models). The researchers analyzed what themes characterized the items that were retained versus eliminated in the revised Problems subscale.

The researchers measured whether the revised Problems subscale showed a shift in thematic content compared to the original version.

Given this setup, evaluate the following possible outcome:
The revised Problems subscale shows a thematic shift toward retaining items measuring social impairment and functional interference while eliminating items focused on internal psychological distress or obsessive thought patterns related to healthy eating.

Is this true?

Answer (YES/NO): NO